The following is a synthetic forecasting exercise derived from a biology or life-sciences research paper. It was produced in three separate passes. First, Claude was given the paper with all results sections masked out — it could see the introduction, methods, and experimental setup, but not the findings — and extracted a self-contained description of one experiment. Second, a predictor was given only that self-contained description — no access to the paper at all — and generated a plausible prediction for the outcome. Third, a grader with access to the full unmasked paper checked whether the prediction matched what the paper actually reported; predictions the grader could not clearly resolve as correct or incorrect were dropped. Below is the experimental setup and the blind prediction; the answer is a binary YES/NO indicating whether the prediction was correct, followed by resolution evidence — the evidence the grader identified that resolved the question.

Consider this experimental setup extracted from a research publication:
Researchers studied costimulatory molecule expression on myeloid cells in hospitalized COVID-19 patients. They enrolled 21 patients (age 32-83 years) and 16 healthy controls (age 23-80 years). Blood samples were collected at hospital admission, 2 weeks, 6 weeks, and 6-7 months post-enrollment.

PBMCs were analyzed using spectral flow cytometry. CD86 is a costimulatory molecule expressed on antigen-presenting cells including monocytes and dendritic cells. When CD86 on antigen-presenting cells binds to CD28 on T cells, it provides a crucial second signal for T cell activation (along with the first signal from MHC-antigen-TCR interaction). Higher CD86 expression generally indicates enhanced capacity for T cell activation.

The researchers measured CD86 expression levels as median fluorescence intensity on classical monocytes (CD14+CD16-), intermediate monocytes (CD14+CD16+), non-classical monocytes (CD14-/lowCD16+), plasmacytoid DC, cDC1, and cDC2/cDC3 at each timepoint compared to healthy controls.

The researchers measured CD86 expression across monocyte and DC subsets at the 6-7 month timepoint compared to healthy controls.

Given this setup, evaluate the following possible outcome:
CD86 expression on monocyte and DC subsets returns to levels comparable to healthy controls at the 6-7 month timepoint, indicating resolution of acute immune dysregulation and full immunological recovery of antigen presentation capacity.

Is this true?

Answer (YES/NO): NO